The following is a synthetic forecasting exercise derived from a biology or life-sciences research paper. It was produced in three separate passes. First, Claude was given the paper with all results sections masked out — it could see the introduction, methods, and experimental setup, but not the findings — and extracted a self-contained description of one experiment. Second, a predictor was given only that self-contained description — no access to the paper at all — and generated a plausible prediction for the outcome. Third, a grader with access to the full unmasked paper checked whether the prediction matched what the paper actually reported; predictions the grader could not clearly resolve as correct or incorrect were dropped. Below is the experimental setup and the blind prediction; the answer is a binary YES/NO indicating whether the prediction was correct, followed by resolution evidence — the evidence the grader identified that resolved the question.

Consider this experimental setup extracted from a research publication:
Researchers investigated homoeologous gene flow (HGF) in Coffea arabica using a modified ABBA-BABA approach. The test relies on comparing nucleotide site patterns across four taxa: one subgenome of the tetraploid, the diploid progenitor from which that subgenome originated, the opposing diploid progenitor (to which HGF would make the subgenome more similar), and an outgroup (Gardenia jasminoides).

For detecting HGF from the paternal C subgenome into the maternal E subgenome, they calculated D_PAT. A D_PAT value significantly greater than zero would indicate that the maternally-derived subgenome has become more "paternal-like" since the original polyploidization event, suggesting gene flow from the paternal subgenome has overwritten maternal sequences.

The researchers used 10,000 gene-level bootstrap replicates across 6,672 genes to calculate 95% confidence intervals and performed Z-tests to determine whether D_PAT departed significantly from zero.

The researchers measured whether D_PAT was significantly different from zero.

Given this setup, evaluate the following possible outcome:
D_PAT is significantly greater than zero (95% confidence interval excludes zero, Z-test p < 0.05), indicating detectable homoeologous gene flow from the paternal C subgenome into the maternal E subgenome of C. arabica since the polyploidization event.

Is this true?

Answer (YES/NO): YES